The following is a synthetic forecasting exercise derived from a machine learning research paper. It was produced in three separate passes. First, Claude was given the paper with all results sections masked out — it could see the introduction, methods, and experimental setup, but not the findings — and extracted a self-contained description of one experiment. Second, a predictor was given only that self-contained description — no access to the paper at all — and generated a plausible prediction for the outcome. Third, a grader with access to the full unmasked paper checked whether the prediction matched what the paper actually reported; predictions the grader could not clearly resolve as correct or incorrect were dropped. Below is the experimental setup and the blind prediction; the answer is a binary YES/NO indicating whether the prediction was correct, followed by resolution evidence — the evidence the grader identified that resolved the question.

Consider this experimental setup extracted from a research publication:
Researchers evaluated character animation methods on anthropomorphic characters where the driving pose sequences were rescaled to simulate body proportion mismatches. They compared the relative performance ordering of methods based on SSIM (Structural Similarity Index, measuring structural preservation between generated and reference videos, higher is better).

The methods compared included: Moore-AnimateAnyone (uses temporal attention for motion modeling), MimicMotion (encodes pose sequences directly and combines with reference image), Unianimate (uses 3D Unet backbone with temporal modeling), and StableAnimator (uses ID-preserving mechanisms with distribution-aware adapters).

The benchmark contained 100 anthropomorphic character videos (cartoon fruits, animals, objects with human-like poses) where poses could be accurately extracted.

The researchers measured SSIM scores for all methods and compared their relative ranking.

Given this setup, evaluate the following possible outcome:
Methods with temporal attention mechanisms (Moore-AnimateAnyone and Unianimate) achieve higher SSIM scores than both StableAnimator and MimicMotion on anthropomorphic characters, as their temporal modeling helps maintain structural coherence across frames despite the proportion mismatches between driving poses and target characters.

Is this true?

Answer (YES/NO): NO